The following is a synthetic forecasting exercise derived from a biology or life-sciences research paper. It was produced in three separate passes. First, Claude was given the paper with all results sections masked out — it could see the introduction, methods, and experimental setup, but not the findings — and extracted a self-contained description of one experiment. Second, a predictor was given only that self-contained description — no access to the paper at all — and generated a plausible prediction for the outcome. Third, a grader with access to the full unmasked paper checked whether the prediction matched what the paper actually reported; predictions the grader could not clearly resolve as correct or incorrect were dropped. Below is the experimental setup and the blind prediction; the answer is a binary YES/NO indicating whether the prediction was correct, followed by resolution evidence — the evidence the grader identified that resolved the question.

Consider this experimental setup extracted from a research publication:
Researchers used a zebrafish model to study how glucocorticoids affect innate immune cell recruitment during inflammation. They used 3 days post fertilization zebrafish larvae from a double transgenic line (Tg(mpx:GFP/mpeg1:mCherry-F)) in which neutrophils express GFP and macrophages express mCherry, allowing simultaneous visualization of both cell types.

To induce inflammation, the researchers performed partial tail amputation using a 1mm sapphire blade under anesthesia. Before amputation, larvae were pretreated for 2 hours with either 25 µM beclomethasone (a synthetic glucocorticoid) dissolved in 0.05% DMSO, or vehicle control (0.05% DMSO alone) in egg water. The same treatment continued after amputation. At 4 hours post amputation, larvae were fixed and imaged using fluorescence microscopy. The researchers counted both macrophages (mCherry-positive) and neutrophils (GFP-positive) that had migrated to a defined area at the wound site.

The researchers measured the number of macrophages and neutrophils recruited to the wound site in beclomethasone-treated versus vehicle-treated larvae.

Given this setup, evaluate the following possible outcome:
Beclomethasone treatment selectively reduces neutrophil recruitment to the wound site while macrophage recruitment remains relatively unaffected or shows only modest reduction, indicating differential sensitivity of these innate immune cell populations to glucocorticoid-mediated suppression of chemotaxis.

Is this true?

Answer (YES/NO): YES